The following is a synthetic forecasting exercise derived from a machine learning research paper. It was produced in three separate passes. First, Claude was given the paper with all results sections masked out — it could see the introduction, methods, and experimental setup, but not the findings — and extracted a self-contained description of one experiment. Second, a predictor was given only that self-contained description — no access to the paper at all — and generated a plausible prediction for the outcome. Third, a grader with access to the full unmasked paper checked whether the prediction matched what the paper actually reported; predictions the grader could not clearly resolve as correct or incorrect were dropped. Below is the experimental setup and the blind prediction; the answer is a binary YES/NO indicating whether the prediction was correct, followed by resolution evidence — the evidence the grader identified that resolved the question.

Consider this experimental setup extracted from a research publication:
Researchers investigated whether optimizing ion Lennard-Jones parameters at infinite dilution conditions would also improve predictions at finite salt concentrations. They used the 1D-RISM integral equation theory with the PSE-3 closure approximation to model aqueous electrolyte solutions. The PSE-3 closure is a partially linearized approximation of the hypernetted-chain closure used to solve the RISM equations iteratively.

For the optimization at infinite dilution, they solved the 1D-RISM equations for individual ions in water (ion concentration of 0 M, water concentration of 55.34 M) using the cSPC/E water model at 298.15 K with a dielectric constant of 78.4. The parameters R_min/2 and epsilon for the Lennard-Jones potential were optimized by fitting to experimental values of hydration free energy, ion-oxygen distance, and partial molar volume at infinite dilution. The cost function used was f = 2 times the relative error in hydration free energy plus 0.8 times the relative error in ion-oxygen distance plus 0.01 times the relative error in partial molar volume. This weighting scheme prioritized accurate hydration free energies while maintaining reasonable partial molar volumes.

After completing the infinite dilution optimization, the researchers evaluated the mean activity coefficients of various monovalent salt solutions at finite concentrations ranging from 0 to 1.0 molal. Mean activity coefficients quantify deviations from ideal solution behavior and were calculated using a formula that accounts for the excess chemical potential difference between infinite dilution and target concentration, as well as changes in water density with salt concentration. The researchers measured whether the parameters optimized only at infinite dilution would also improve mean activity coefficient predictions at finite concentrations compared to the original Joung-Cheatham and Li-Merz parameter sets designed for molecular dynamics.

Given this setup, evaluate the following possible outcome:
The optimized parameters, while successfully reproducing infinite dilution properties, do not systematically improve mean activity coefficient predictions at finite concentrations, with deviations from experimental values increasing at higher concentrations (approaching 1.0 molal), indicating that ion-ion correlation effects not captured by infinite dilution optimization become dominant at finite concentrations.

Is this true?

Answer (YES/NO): YES